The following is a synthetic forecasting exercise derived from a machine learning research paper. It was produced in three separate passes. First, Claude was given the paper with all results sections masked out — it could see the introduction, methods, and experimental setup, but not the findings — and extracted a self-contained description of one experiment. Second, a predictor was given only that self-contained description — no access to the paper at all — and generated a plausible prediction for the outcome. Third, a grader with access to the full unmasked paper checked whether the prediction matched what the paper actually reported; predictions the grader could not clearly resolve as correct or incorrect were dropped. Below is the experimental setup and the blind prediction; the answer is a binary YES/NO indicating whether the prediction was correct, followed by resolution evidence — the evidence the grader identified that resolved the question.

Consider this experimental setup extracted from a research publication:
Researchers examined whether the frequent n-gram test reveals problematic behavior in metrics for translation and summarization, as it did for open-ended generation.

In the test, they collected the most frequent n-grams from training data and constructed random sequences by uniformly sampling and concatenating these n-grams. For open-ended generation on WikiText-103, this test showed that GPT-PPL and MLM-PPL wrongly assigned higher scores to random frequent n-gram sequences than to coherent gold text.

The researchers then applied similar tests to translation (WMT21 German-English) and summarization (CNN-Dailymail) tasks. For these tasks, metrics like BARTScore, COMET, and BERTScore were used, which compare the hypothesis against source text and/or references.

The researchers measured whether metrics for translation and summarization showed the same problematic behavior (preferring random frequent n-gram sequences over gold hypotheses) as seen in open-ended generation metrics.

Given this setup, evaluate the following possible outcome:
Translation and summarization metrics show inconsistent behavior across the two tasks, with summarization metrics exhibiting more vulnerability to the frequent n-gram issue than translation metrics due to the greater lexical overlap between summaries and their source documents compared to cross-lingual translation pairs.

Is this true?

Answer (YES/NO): NO